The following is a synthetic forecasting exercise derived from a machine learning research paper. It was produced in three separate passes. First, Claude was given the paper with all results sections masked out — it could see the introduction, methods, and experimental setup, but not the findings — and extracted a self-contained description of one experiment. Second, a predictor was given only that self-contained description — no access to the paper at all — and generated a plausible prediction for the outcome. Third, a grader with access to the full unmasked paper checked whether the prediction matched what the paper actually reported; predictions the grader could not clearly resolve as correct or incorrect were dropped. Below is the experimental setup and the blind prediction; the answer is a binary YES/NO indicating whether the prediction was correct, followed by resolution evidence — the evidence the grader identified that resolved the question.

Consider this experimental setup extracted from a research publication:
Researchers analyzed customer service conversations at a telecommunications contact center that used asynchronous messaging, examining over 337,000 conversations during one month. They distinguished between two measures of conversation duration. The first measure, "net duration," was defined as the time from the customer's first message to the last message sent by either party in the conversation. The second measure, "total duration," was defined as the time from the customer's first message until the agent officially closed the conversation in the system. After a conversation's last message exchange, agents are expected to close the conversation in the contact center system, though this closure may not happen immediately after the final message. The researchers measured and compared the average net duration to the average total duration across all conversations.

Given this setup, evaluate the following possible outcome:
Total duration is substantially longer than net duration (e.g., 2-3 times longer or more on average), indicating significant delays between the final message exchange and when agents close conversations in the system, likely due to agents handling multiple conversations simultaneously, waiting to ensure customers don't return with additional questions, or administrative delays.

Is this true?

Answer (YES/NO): YES